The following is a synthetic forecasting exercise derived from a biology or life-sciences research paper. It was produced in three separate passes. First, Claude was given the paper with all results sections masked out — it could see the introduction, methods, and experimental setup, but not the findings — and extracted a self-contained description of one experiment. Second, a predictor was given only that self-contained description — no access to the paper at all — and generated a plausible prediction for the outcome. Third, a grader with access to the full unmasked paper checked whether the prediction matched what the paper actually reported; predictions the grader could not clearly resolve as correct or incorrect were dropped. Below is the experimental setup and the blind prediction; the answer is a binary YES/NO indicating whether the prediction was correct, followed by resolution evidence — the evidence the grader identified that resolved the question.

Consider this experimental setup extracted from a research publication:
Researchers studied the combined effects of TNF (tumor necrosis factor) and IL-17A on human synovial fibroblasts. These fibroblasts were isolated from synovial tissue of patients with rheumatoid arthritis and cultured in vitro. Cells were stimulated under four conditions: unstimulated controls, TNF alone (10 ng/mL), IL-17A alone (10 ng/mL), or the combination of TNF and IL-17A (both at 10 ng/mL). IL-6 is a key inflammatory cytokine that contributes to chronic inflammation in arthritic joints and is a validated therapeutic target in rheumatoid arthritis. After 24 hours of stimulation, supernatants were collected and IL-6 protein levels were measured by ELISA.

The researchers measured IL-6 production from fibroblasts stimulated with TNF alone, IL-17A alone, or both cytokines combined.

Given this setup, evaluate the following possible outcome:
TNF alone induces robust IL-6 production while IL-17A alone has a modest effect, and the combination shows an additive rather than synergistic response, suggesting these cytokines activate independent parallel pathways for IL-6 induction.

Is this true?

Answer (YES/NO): NO